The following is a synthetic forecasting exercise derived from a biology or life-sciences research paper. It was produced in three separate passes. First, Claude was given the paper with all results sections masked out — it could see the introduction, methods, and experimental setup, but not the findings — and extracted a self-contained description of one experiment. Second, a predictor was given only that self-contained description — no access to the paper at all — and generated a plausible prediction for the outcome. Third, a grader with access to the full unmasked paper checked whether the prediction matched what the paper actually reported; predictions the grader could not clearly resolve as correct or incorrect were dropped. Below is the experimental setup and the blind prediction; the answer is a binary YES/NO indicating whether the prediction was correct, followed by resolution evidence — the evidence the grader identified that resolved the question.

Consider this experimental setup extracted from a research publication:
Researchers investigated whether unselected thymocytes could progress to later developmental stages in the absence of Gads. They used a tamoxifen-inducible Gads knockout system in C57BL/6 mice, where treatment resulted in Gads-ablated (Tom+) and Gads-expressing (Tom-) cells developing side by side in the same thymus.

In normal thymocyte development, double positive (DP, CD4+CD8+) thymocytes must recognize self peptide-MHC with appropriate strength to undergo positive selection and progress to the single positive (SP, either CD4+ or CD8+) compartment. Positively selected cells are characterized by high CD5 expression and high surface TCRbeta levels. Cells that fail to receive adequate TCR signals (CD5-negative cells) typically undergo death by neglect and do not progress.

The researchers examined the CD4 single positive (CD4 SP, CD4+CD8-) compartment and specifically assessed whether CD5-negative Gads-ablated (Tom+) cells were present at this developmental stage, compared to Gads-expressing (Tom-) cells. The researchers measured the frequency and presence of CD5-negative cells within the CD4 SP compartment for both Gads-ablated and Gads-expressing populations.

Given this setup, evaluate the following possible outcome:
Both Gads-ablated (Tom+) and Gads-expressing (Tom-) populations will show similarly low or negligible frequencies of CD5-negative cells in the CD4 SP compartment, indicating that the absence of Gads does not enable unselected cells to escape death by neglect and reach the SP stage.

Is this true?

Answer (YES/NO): NO